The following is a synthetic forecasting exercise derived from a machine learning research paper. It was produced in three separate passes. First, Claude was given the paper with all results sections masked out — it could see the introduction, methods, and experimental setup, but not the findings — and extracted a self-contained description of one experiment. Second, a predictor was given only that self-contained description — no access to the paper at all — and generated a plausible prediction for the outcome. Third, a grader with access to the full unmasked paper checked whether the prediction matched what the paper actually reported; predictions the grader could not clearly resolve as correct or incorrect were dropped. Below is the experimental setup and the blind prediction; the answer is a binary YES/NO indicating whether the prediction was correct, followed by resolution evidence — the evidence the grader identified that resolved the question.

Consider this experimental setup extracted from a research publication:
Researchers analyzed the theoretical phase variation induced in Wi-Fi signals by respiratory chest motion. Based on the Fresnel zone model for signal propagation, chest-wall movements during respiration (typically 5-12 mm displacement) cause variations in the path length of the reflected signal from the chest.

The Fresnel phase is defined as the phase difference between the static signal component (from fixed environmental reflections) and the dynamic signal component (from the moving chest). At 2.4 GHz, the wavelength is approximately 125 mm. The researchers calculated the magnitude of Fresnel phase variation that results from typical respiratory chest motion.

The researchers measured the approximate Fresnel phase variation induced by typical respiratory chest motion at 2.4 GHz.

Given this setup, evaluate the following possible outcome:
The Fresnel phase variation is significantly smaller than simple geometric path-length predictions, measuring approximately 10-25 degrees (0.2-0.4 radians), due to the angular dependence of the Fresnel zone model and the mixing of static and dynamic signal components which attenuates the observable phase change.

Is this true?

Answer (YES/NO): NO